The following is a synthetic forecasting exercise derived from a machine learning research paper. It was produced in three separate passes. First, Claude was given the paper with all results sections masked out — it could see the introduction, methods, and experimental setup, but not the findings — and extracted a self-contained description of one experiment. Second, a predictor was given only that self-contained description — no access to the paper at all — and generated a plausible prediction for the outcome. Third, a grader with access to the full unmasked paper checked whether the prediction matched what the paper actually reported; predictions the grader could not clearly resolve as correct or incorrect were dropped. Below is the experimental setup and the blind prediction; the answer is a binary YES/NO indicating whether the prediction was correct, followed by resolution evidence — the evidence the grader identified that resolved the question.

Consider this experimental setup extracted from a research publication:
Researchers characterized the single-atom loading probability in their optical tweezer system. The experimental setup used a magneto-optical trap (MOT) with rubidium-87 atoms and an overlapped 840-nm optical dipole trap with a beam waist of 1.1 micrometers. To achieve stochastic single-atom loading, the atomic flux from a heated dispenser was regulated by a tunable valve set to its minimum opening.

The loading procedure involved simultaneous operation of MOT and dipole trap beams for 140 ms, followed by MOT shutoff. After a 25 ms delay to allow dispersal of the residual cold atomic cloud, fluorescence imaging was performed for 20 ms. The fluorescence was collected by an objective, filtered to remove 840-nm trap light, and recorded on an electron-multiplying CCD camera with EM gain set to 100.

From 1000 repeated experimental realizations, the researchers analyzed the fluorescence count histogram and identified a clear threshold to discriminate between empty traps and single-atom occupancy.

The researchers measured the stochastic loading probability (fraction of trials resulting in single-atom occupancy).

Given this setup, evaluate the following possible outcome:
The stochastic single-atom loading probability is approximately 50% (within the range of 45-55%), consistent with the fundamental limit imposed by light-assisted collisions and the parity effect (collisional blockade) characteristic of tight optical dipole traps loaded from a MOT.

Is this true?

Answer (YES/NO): NO